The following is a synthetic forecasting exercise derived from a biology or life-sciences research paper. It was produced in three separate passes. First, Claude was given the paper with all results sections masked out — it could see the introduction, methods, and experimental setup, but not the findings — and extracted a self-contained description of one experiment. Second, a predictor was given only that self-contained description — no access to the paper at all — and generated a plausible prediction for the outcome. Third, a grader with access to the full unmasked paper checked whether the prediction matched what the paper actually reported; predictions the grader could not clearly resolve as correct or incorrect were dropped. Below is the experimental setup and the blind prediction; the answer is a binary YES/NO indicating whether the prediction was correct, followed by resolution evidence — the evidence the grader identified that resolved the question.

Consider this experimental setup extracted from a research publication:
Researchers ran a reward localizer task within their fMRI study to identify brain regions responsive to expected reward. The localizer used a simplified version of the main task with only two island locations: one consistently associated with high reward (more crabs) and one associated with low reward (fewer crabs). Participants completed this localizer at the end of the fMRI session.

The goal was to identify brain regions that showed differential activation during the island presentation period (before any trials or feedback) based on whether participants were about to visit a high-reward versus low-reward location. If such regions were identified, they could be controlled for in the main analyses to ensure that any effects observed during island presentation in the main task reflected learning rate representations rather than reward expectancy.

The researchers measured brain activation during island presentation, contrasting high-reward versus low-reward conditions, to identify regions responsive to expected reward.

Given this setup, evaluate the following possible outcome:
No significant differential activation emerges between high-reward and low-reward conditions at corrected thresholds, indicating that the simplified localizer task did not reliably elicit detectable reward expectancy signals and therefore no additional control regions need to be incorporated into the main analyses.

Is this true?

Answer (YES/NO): YES